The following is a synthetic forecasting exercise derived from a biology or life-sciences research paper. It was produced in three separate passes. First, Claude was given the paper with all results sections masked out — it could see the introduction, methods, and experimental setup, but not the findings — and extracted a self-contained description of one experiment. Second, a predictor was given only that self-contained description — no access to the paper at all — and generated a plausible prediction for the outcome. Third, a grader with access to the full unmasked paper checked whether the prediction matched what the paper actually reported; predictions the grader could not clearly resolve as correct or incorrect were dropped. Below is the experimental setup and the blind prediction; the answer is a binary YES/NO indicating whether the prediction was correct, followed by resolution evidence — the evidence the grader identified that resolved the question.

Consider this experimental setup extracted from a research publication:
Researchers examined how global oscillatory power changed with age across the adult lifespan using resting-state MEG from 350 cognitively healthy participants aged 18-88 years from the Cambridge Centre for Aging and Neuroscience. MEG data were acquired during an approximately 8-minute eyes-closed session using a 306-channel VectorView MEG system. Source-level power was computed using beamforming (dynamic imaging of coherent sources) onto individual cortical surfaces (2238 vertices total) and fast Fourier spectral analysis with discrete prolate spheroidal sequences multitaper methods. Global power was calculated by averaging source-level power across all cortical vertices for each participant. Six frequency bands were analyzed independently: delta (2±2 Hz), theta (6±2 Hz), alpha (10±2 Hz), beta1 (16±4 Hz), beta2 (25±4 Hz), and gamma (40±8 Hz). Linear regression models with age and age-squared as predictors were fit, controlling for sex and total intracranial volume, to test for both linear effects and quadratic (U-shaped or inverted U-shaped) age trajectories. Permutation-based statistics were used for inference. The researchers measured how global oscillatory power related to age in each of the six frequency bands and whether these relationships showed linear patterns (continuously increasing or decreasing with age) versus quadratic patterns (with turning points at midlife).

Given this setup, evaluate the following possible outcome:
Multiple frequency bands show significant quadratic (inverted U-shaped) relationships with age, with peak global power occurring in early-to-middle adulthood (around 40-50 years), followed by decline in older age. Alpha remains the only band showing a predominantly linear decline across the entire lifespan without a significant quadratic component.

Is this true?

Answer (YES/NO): NO